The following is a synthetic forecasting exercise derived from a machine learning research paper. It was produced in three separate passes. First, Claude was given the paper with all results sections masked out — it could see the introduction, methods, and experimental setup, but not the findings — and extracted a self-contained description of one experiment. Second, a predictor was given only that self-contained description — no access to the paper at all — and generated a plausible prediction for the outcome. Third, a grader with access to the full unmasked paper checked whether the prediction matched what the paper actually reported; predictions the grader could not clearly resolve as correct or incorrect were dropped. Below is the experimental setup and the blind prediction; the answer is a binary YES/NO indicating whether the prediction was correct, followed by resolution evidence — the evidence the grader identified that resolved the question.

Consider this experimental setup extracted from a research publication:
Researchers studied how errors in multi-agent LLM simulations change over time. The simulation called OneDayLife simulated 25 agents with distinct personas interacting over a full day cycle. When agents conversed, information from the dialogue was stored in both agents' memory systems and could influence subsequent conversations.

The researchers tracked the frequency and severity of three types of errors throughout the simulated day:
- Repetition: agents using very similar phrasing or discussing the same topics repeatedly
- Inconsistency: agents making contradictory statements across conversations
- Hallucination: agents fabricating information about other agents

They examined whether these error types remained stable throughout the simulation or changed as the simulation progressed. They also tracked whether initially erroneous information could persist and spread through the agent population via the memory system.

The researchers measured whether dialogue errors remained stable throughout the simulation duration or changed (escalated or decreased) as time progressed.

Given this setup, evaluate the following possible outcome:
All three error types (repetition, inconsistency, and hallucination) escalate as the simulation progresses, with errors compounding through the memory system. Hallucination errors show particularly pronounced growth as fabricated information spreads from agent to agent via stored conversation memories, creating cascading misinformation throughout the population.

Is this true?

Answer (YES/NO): NO